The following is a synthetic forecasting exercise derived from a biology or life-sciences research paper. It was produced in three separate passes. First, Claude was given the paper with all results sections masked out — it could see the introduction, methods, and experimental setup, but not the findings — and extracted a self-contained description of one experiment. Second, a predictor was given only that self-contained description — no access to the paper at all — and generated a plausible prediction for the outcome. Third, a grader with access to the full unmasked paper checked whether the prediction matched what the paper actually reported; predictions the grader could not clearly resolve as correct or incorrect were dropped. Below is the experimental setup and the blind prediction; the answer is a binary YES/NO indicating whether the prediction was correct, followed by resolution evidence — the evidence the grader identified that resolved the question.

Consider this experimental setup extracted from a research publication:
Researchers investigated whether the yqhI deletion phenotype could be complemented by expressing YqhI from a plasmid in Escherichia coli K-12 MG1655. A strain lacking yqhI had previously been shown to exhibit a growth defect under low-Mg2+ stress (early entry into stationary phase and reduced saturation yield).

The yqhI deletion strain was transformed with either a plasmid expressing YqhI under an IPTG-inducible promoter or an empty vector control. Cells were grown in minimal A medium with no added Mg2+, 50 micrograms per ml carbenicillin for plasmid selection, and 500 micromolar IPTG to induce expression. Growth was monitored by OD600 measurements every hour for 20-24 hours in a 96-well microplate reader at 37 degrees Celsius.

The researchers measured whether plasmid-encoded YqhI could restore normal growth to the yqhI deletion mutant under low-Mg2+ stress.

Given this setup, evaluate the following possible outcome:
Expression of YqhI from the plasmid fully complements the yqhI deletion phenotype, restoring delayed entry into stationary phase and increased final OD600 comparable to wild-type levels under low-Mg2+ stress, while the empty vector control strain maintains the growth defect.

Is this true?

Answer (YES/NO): NO